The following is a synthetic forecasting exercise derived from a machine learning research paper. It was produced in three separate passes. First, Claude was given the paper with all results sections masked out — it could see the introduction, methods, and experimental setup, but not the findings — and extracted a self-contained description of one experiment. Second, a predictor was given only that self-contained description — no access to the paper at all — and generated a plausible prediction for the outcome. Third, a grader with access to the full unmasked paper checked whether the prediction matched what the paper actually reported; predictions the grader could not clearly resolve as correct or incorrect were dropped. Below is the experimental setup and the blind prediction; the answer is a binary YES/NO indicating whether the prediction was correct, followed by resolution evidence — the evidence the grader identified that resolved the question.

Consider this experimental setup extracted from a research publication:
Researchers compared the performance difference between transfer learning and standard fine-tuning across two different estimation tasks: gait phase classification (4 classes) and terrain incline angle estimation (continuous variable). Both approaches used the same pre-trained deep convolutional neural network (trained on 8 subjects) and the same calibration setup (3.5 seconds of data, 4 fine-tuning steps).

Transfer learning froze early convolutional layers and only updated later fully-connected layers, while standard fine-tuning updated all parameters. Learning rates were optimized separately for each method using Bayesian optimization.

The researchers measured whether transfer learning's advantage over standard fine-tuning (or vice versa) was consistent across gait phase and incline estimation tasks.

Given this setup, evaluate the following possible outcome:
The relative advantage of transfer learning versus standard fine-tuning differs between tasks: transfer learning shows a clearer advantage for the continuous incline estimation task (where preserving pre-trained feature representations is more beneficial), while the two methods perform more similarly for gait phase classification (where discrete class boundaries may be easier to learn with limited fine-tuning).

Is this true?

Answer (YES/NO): NO